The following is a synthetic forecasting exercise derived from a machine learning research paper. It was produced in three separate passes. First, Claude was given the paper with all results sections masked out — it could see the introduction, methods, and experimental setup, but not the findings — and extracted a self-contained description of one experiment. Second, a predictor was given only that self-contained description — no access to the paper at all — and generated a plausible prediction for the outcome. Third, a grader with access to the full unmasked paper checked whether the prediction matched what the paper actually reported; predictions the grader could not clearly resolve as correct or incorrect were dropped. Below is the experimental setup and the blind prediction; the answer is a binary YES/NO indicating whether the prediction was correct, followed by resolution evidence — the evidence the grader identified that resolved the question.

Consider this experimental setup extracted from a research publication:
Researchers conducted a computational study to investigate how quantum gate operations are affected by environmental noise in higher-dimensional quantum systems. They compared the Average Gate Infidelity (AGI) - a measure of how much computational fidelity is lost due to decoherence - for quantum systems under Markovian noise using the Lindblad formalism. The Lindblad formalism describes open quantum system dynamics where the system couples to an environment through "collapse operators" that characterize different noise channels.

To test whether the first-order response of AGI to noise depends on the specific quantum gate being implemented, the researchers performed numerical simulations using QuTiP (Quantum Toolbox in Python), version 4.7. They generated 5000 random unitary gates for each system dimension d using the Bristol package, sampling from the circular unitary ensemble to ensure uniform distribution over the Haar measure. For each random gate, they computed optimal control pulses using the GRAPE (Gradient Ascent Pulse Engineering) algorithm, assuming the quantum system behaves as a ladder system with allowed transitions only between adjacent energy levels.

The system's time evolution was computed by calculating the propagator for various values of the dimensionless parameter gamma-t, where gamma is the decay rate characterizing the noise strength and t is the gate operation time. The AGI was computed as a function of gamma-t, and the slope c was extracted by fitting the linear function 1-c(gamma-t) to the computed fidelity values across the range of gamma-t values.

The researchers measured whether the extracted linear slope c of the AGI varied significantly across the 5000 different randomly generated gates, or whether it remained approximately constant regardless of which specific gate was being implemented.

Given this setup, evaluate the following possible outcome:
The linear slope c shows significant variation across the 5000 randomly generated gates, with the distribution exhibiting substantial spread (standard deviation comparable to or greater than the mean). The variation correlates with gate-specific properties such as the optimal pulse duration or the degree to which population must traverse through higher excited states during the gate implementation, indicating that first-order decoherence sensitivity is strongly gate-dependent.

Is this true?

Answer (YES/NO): NO